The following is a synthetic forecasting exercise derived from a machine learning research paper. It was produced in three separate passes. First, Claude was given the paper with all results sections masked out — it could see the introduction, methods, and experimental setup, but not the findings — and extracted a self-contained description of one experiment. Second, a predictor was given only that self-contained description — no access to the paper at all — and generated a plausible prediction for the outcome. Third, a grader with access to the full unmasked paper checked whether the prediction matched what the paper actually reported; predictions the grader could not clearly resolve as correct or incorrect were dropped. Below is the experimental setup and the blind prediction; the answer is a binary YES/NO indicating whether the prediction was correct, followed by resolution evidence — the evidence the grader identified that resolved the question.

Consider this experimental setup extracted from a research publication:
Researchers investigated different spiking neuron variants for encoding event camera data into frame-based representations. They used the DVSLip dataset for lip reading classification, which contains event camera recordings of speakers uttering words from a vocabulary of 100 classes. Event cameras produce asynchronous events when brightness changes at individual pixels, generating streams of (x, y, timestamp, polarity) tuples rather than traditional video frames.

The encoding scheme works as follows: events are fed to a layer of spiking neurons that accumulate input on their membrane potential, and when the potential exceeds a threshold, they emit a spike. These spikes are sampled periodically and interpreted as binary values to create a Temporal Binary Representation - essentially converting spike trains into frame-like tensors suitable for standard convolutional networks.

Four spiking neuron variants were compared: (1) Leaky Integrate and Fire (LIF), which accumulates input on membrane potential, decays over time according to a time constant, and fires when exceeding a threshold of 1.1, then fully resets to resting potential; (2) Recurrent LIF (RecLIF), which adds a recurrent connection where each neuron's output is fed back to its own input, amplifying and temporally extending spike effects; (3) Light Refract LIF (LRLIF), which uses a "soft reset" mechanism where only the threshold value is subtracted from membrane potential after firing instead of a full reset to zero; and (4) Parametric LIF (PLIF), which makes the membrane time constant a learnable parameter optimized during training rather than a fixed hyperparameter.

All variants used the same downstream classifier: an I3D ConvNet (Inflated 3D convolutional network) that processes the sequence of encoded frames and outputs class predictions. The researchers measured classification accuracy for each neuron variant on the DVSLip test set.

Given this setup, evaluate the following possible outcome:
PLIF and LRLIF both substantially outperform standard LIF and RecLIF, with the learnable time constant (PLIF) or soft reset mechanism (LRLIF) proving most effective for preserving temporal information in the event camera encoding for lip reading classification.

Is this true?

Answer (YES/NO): NO